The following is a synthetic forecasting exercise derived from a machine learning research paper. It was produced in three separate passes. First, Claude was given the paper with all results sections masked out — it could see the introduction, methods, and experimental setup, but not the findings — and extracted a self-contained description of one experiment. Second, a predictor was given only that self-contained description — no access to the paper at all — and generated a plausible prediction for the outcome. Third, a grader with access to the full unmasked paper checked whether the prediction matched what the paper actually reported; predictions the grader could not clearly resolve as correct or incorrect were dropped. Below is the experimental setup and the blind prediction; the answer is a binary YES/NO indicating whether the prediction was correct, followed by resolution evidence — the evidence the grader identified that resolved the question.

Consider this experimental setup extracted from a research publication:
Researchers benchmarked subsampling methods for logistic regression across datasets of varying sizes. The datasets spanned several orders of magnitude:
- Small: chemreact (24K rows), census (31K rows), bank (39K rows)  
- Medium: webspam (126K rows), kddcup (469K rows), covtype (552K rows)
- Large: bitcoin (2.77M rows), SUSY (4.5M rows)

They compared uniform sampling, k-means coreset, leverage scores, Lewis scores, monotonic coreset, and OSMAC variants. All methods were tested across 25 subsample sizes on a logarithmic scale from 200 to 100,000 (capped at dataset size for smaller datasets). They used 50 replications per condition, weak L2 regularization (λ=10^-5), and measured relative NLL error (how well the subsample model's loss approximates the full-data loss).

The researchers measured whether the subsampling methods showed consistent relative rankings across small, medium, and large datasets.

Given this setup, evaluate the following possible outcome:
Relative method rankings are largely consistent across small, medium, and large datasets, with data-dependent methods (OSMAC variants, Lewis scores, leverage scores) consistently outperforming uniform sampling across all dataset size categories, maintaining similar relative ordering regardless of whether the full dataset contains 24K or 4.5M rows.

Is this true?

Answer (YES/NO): NO